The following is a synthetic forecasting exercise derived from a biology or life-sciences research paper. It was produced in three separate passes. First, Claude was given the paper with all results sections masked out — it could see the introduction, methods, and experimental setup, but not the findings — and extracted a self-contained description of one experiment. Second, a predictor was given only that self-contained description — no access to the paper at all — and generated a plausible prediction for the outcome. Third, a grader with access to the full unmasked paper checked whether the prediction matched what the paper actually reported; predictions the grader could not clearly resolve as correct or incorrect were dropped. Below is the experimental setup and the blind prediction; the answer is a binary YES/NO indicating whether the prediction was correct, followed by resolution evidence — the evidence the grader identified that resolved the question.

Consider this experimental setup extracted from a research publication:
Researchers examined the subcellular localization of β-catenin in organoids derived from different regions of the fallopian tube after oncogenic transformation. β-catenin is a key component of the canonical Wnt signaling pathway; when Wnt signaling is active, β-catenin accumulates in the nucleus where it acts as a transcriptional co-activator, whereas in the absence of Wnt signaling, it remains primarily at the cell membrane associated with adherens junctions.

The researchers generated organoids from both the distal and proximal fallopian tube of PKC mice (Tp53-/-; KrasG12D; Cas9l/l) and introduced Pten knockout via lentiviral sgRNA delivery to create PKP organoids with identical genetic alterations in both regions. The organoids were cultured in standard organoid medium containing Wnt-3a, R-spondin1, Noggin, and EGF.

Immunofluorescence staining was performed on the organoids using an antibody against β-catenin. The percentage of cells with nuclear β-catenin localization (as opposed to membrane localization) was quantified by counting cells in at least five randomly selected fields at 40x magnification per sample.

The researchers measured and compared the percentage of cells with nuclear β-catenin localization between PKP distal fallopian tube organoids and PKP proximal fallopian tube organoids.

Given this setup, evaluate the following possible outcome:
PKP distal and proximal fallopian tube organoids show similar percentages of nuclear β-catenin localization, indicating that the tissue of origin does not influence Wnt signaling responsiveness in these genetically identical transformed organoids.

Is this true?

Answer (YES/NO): NO